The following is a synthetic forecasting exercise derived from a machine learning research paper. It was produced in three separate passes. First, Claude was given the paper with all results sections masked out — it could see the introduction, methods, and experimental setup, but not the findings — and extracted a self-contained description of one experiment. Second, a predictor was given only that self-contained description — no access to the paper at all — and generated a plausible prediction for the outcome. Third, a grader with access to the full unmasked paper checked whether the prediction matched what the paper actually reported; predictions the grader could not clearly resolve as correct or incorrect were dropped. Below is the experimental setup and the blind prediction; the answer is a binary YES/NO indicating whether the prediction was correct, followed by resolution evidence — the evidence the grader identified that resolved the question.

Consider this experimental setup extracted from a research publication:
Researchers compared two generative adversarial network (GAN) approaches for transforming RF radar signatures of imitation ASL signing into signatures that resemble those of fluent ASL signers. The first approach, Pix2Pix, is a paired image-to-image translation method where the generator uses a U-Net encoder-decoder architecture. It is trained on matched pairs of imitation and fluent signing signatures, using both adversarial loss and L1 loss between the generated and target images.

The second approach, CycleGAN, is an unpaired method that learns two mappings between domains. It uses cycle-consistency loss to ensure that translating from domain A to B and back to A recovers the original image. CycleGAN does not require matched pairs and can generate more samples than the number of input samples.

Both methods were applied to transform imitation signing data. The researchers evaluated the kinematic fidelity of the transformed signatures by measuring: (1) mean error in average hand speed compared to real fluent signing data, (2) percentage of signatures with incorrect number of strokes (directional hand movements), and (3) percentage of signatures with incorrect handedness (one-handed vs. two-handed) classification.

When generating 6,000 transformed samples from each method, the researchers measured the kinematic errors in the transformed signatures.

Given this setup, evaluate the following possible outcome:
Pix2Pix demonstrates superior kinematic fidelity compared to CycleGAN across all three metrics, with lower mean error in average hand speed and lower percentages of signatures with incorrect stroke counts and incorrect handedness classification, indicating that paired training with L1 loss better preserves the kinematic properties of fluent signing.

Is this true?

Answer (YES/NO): YES